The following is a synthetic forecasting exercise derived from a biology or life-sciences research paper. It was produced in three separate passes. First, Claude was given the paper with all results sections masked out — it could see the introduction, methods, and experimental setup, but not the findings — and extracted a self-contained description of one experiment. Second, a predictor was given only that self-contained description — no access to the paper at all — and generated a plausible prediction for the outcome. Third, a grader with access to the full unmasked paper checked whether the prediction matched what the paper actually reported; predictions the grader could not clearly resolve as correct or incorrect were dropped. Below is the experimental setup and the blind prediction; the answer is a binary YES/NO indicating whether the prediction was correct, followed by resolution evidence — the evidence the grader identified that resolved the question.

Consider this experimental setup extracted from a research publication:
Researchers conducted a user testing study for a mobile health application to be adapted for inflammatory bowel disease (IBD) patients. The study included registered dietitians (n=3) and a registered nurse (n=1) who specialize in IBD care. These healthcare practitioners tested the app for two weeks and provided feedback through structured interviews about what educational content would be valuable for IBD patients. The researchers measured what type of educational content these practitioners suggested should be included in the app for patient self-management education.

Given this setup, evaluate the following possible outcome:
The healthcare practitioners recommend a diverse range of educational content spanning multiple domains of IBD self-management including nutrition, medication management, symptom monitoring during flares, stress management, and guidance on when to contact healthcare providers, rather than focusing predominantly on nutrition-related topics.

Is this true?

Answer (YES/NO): NO